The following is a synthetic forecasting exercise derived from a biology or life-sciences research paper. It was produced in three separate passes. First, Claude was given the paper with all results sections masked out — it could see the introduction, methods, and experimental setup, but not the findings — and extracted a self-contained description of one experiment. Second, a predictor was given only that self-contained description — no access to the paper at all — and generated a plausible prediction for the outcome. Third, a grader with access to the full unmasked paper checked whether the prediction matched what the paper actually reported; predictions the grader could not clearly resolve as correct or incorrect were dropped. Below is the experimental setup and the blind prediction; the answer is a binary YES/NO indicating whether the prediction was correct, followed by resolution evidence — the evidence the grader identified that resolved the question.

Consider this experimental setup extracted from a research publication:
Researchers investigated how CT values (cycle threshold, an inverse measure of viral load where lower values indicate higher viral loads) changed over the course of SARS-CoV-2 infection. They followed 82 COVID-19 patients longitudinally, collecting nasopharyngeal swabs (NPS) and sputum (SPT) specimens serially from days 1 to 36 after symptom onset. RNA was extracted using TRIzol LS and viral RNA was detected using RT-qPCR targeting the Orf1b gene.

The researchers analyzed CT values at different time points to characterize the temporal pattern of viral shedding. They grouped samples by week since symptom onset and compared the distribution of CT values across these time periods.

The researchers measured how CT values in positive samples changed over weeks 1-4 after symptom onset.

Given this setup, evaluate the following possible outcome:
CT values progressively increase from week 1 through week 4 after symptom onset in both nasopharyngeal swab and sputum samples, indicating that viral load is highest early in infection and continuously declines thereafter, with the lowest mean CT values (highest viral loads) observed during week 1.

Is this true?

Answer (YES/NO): YES